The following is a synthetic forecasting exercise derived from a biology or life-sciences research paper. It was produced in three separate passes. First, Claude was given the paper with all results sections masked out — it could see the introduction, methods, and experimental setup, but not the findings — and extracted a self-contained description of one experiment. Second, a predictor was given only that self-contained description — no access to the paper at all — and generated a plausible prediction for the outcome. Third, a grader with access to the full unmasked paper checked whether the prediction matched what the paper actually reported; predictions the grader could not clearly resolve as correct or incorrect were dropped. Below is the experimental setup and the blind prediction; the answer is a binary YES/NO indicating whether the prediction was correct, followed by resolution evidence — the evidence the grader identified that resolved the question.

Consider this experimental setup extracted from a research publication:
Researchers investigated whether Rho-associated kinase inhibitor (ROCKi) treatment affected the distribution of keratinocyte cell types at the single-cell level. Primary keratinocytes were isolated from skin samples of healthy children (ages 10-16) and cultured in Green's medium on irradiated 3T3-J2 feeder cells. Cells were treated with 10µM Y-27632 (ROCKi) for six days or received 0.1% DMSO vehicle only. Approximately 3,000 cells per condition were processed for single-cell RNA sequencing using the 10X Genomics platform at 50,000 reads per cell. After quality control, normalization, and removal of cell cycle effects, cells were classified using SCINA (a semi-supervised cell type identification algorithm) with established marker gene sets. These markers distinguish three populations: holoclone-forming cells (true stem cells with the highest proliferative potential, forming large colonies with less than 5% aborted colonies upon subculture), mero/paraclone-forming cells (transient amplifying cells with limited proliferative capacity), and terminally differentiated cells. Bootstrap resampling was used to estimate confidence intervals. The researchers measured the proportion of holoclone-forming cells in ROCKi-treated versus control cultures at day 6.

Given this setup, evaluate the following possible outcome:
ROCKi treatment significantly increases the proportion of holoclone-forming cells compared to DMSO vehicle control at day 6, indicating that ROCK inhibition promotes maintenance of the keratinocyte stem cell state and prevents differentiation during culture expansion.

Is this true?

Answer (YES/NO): NO